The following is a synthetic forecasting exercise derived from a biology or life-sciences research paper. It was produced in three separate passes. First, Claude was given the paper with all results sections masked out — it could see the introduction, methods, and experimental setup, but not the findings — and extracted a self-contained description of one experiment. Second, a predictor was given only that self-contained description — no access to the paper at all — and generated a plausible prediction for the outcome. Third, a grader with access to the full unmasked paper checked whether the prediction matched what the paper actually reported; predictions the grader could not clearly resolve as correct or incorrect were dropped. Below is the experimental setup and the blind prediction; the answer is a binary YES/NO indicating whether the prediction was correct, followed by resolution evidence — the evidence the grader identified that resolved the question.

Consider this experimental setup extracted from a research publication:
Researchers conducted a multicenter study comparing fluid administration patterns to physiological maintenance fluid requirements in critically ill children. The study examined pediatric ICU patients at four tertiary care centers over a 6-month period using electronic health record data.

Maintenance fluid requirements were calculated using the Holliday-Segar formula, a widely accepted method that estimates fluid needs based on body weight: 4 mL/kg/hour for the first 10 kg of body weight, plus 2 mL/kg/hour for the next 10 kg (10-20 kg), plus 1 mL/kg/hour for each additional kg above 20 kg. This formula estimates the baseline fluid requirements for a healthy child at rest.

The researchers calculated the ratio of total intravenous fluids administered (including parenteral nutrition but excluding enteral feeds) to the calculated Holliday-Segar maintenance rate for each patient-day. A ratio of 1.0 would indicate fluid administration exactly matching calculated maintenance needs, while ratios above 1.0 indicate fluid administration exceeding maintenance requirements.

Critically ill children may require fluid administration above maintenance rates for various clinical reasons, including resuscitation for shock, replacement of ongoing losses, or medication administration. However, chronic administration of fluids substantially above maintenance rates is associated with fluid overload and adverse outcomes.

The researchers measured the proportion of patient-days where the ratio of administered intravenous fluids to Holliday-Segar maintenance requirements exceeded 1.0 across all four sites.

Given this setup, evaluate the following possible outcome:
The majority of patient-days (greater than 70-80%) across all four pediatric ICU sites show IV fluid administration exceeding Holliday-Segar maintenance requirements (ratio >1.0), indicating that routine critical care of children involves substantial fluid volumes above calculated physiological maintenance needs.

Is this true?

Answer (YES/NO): NO